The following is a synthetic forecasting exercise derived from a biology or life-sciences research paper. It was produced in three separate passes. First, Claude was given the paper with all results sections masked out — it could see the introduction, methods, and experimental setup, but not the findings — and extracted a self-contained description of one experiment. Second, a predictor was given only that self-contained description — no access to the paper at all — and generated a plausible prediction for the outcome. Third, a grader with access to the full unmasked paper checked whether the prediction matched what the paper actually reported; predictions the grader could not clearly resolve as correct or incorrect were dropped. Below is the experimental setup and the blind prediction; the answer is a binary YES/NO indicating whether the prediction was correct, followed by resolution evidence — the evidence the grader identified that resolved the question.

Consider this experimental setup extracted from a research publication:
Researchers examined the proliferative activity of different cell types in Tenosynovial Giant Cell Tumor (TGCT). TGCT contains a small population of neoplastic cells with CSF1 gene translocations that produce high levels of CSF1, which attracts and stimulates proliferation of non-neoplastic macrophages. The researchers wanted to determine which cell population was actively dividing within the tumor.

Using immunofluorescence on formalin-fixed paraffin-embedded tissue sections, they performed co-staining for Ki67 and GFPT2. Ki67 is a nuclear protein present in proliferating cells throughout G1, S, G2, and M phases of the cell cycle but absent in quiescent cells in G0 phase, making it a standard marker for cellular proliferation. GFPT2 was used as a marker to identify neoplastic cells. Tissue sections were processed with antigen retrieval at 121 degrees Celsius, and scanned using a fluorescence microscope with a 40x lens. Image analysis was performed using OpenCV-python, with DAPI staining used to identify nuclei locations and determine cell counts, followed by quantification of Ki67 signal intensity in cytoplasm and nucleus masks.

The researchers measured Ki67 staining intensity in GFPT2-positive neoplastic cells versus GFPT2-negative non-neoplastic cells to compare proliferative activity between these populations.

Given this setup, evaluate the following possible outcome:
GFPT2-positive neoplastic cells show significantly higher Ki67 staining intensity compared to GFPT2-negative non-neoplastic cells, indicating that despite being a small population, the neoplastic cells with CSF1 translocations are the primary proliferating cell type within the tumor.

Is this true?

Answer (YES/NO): NO